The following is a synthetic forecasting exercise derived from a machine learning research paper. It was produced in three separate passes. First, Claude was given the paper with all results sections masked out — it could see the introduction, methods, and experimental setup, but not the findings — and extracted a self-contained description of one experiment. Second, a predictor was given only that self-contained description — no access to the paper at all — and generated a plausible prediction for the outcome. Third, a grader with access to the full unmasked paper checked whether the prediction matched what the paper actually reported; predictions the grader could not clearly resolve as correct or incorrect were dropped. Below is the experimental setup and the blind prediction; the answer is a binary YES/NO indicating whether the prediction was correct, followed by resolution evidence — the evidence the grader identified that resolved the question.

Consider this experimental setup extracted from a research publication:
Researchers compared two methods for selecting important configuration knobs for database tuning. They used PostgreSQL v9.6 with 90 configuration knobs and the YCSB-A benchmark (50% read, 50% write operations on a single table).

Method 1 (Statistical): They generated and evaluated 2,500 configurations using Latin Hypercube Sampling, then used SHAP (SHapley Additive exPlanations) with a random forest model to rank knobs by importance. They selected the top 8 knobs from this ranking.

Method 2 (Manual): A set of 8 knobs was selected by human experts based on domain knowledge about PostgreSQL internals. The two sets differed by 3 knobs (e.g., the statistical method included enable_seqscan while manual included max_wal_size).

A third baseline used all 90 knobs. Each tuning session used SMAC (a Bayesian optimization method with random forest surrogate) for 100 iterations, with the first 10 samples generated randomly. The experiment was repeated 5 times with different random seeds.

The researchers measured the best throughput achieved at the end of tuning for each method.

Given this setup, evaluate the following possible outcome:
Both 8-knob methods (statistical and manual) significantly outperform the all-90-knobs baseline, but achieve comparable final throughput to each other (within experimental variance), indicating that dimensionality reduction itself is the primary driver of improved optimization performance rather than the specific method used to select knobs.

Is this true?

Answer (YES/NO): NO